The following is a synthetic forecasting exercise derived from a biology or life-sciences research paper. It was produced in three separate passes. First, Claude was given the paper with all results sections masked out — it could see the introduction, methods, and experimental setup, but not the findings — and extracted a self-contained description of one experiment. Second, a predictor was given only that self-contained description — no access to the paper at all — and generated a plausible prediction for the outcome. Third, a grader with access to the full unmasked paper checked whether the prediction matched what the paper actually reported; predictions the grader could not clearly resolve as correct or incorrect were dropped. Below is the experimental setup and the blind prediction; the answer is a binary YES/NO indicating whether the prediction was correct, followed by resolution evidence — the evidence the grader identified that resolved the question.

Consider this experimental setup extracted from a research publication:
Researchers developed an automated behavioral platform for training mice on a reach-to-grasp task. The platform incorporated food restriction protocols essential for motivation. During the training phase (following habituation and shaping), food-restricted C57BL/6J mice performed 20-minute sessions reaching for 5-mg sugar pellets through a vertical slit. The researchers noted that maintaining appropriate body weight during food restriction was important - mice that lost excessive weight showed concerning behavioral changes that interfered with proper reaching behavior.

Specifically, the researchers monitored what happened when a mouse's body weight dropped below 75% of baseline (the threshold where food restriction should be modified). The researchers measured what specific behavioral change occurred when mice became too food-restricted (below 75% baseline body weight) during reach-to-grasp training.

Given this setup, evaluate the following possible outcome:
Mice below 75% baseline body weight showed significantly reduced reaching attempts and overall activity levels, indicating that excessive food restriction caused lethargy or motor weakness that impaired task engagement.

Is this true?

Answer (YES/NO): NO